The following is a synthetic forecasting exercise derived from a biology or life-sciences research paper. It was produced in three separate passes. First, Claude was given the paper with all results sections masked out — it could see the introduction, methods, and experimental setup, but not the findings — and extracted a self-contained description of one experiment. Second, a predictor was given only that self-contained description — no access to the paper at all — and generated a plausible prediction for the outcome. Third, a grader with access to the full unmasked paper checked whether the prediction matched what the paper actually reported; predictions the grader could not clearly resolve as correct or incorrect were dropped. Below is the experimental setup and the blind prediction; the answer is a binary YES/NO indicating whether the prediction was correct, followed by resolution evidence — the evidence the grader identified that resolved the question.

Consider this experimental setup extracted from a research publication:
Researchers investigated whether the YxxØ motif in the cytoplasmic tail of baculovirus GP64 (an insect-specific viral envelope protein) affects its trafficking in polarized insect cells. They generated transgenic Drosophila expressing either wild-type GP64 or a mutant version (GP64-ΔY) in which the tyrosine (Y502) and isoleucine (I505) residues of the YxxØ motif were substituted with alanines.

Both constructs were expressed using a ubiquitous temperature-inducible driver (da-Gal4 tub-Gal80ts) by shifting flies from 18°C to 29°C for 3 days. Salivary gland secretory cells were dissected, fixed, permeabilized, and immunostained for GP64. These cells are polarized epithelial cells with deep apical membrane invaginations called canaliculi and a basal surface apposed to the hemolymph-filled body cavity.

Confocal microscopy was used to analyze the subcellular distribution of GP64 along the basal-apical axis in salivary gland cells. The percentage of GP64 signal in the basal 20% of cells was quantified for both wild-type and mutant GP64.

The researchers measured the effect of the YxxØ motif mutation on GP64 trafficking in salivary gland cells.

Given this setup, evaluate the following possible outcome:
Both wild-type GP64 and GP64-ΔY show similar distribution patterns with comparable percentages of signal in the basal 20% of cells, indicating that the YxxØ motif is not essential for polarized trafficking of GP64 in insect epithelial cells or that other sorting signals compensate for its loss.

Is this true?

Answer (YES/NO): YES